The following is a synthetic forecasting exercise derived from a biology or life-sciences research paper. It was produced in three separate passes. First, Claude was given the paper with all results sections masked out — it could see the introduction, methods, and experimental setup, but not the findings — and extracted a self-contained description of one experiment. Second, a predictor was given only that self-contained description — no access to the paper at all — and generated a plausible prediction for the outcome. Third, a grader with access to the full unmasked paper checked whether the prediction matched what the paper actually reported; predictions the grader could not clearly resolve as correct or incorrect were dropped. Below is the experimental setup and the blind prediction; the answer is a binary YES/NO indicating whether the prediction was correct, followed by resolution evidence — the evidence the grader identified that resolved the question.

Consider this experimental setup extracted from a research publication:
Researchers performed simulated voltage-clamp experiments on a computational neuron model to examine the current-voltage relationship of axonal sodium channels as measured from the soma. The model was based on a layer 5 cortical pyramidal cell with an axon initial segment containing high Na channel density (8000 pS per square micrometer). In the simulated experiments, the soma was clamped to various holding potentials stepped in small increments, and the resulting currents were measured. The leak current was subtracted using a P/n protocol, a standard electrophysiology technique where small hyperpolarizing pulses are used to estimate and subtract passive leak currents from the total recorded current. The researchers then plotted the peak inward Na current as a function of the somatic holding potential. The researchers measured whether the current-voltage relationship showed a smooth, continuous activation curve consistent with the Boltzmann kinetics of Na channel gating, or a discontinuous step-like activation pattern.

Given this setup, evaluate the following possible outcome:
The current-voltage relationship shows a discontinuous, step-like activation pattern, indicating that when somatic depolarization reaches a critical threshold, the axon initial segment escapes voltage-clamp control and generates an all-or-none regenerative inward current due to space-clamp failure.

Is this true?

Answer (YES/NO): YES